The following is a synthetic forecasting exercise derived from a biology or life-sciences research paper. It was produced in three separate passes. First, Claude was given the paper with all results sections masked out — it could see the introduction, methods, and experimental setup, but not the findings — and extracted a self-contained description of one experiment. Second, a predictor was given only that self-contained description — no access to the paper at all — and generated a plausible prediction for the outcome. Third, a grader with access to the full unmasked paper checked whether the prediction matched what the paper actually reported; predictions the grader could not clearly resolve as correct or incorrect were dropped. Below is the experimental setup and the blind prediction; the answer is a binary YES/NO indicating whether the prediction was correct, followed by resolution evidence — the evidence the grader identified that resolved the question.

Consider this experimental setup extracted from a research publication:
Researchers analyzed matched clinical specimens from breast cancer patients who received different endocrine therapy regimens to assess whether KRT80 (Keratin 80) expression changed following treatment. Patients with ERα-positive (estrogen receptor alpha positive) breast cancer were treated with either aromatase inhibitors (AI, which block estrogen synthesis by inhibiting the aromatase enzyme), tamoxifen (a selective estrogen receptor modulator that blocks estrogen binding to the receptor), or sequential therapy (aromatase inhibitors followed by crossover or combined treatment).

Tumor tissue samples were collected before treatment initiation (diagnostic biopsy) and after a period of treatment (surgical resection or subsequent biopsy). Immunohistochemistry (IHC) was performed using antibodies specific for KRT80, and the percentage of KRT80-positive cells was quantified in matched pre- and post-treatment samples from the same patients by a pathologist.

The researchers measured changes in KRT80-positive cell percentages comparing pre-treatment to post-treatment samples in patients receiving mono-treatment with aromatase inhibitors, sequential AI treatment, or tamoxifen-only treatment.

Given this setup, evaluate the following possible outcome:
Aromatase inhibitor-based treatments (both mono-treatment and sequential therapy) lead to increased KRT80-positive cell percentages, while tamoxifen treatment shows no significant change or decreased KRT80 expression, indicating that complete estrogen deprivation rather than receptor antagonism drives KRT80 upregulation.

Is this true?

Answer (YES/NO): YES